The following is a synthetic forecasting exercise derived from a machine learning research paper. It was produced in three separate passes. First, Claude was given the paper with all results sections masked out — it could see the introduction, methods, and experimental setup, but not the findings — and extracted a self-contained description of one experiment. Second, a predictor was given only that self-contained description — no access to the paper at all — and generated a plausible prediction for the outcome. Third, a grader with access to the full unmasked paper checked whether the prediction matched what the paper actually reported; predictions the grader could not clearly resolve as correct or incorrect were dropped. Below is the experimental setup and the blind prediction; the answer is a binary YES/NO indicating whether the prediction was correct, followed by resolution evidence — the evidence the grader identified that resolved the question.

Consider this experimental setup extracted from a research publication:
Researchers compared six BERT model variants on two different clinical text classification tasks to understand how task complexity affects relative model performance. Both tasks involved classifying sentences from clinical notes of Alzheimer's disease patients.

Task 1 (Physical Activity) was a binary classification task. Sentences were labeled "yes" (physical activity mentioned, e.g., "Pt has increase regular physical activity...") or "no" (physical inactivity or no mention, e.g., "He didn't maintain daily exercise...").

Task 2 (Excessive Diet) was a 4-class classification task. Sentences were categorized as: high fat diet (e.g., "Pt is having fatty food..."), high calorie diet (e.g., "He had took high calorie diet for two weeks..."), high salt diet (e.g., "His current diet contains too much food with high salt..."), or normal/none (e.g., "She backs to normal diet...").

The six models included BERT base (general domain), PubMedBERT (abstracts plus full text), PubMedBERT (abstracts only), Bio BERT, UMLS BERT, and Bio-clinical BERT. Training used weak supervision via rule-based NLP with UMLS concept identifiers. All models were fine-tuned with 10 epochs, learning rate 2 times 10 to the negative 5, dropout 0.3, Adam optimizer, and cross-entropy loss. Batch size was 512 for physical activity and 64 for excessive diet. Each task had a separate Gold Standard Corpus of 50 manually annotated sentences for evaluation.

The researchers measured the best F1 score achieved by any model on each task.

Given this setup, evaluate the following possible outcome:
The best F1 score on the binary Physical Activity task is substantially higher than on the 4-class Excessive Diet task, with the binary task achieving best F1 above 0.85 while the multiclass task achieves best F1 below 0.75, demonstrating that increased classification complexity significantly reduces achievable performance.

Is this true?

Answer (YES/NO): NO